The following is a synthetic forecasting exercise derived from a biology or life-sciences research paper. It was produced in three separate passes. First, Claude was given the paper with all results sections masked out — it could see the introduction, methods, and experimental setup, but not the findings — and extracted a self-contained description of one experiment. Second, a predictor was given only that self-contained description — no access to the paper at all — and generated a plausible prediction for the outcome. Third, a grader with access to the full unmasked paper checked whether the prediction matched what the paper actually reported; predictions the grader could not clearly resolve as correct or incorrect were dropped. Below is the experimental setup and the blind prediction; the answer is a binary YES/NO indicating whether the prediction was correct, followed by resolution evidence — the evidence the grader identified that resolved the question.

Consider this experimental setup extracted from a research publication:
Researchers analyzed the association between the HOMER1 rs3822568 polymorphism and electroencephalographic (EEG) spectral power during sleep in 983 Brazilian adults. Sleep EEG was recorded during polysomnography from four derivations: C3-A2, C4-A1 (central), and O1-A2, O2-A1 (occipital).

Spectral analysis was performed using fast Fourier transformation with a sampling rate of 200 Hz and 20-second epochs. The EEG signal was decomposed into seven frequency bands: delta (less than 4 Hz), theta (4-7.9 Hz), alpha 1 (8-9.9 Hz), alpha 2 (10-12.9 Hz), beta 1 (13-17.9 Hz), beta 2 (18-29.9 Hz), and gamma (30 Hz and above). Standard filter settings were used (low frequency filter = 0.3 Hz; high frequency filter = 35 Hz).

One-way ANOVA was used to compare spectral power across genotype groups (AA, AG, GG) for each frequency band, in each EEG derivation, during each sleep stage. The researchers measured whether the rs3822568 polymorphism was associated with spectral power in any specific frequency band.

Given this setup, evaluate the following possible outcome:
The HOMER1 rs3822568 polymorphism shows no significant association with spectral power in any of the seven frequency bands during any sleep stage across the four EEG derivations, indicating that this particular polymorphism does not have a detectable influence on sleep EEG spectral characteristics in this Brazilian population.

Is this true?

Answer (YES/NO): NO